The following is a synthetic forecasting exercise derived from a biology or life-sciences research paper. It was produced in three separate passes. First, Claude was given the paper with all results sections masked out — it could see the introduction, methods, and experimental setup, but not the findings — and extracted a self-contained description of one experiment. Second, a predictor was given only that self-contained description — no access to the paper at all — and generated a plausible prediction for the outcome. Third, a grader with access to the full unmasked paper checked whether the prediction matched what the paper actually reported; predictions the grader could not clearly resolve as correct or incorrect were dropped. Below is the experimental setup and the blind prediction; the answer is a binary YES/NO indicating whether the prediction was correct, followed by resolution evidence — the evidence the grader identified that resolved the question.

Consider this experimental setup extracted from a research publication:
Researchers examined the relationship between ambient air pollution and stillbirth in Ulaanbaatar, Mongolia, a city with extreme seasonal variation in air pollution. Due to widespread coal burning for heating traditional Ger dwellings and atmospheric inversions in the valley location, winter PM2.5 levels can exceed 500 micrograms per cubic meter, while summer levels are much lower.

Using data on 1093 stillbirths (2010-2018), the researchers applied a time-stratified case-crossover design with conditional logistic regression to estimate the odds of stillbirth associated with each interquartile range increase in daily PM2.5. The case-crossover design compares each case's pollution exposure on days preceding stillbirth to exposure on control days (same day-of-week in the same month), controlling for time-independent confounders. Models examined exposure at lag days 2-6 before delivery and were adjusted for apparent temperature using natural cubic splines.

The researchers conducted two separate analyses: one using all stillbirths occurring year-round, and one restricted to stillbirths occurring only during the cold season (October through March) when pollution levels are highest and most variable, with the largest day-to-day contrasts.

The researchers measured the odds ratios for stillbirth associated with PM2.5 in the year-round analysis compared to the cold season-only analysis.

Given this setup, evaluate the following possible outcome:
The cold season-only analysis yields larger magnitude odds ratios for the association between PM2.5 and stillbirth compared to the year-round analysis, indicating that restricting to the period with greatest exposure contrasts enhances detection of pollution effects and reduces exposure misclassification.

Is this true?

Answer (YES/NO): YES